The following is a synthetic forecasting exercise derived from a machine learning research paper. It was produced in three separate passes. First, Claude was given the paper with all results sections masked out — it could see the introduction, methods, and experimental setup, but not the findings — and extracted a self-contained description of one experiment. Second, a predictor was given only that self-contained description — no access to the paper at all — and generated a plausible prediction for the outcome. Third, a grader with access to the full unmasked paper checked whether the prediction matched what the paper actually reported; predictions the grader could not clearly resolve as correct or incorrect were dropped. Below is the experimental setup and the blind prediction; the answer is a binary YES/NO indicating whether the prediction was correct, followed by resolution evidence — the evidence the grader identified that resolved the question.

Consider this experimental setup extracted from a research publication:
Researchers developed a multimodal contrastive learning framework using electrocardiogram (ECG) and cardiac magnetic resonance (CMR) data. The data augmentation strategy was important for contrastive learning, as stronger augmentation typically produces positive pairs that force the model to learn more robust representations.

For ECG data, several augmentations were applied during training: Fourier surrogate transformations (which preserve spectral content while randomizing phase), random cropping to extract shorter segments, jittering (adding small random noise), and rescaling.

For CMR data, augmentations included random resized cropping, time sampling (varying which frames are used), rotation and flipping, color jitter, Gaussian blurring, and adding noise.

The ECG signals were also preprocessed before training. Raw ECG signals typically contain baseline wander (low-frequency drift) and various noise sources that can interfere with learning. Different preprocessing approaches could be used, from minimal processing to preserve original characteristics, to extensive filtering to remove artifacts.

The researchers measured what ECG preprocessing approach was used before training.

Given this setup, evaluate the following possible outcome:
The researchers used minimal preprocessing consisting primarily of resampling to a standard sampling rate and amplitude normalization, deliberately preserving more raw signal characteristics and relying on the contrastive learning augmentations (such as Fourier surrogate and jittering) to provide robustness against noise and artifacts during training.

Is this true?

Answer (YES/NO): NO